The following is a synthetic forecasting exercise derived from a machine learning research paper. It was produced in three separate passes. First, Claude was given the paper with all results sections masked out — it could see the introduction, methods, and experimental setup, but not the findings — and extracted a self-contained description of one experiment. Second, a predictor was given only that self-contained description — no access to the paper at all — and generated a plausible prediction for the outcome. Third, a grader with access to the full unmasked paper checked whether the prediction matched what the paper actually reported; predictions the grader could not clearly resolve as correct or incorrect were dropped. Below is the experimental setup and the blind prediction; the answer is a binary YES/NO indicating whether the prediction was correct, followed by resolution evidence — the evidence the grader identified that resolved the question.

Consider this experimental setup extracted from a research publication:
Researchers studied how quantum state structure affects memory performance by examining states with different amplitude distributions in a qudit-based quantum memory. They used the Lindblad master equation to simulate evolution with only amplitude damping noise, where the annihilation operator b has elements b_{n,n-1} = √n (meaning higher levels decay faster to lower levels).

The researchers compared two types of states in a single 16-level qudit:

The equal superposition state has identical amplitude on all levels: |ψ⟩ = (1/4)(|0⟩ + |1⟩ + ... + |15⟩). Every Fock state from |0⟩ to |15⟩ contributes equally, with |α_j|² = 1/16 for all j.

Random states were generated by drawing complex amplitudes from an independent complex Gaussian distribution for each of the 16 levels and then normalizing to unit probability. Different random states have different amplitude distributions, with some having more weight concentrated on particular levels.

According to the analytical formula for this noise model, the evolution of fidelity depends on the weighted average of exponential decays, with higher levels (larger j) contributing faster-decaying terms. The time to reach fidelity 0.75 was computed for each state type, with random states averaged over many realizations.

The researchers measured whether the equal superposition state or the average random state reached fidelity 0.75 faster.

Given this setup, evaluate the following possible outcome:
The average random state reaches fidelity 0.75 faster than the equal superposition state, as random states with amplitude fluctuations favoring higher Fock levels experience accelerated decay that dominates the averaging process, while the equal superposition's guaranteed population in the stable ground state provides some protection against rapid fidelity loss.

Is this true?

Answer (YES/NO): YES